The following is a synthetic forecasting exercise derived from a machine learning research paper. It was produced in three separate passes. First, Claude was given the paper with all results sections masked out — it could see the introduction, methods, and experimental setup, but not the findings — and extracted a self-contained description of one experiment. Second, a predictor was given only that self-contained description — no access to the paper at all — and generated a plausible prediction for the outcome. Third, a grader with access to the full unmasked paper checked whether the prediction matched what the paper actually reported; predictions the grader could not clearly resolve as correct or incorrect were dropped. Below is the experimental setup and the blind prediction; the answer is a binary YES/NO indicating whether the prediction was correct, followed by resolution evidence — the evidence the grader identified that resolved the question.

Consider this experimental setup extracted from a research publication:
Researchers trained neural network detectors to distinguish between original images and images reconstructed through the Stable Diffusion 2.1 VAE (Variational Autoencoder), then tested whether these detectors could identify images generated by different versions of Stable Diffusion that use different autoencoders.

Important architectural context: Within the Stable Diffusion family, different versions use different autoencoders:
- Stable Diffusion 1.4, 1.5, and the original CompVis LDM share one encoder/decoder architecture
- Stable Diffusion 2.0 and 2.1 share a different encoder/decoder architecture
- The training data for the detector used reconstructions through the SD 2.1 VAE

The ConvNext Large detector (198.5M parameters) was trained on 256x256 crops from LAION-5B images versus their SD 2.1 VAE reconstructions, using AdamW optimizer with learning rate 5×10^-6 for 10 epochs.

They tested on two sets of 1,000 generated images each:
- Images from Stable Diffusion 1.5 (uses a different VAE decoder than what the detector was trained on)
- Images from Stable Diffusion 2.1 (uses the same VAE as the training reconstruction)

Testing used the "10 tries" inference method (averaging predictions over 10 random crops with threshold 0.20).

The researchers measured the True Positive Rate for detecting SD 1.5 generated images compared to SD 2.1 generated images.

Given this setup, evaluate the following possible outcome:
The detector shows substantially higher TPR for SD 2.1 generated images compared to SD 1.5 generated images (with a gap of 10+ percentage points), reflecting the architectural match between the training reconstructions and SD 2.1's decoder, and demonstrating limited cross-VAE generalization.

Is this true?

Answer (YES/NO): NO